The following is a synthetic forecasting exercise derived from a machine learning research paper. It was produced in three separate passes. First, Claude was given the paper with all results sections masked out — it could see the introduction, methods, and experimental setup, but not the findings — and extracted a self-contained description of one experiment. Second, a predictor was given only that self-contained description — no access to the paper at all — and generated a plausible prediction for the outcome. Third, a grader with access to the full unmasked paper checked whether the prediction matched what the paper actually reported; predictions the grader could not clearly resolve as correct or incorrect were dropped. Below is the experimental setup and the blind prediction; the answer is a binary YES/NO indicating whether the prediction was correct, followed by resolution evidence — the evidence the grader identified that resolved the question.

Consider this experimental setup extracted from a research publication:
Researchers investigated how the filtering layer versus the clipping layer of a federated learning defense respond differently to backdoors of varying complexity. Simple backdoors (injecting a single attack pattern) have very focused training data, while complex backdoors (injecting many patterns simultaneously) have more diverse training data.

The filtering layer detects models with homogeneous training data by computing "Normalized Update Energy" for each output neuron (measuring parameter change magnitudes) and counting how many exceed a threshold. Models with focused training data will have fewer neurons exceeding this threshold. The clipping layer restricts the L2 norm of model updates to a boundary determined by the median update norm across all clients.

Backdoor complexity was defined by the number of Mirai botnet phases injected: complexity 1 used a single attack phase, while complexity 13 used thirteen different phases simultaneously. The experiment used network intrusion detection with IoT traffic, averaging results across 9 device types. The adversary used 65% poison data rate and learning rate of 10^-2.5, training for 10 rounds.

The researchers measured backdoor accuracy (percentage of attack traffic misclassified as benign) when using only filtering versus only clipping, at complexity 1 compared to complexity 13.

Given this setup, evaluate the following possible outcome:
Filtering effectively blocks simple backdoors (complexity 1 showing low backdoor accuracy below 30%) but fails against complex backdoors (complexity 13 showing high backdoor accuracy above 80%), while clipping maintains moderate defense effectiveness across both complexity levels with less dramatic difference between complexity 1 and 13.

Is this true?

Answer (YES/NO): NO